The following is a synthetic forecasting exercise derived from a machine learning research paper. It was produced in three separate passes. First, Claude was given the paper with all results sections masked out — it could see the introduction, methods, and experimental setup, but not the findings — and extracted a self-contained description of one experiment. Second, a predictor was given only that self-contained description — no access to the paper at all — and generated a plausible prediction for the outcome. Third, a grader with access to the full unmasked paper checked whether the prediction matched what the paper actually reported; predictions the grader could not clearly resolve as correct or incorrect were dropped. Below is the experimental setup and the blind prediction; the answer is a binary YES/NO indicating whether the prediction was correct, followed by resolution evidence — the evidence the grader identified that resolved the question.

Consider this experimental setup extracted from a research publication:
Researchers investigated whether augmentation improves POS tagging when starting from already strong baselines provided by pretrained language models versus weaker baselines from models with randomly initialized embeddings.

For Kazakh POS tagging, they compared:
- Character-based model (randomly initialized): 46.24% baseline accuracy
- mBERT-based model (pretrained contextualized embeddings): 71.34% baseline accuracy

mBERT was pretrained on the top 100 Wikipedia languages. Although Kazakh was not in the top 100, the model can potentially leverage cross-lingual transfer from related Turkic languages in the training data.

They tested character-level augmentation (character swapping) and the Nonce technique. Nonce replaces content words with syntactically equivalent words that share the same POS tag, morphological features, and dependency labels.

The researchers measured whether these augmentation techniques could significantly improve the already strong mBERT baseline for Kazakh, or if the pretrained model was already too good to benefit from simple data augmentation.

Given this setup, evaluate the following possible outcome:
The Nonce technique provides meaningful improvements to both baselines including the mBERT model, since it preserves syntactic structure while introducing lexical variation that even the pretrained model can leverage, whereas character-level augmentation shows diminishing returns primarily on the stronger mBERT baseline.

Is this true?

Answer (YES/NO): NO